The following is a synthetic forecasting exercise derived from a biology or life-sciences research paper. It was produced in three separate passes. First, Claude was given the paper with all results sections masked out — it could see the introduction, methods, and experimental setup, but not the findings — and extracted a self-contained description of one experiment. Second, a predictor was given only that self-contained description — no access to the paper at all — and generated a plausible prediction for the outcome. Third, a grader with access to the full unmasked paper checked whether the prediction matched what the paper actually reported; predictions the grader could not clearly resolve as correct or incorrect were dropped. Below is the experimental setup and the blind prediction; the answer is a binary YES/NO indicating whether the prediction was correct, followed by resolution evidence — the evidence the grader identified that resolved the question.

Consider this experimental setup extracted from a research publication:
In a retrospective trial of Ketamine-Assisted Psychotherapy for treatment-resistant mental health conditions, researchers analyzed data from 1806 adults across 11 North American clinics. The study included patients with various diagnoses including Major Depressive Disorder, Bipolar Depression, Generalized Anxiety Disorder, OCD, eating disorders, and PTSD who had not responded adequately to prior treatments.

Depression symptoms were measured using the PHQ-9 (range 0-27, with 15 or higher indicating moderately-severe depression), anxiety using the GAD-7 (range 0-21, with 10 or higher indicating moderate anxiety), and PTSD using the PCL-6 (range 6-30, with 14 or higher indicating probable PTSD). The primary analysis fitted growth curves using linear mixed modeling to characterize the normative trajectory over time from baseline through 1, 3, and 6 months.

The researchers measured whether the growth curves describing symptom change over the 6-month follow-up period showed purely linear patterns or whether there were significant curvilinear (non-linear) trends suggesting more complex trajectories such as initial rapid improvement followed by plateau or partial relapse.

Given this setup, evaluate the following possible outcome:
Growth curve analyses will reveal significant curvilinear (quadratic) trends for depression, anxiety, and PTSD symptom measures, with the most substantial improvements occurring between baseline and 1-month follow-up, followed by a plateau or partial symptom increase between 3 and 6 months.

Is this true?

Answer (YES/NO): NO